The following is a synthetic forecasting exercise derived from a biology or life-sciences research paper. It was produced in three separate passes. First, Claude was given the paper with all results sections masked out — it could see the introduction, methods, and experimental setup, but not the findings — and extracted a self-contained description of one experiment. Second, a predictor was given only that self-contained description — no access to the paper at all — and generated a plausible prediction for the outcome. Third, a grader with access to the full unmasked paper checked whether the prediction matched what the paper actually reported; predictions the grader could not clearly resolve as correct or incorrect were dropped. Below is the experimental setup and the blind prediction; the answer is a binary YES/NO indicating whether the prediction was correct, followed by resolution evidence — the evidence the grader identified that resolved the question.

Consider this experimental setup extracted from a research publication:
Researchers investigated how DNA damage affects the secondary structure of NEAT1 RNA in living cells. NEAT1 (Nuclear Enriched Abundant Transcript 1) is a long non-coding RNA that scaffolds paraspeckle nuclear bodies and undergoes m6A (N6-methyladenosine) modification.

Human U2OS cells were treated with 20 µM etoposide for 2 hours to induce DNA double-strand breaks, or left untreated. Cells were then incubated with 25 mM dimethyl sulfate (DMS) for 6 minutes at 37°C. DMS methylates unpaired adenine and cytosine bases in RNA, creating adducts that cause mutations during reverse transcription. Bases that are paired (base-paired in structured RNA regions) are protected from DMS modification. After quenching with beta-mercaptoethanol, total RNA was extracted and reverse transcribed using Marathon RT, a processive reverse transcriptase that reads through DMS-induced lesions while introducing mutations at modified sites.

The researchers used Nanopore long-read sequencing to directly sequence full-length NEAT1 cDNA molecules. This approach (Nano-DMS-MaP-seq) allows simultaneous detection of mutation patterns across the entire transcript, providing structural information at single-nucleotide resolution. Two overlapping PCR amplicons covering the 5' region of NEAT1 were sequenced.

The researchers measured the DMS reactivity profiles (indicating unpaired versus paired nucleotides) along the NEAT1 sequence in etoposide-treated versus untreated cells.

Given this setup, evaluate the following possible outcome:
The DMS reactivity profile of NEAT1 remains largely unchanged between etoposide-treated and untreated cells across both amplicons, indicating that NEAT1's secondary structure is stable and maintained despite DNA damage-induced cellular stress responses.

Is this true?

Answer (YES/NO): NO